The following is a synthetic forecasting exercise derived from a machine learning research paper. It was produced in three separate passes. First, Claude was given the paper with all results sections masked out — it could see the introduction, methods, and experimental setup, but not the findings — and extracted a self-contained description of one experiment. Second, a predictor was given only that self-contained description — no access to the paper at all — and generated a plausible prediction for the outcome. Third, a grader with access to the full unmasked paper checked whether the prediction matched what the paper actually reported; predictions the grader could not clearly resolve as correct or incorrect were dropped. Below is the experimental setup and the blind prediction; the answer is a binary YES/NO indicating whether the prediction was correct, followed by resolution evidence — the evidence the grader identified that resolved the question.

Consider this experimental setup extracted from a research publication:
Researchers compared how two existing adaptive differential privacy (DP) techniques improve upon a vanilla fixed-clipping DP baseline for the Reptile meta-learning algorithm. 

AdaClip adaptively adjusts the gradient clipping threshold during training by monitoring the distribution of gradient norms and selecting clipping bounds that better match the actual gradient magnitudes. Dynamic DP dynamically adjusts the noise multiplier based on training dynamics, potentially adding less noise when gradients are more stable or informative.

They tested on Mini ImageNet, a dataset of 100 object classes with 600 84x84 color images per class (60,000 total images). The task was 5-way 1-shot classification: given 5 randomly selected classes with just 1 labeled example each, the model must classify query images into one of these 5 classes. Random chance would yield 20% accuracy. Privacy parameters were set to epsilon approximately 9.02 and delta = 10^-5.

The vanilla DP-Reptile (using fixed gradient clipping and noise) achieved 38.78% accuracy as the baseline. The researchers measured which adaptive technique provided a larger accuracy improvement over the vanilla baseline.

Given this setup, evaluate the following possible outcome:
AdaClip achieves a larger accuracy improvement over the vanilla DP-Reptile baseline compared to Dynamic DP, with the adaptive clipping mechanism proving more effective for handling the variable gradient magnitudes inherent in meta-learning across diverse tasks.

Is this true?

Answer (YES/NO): NO